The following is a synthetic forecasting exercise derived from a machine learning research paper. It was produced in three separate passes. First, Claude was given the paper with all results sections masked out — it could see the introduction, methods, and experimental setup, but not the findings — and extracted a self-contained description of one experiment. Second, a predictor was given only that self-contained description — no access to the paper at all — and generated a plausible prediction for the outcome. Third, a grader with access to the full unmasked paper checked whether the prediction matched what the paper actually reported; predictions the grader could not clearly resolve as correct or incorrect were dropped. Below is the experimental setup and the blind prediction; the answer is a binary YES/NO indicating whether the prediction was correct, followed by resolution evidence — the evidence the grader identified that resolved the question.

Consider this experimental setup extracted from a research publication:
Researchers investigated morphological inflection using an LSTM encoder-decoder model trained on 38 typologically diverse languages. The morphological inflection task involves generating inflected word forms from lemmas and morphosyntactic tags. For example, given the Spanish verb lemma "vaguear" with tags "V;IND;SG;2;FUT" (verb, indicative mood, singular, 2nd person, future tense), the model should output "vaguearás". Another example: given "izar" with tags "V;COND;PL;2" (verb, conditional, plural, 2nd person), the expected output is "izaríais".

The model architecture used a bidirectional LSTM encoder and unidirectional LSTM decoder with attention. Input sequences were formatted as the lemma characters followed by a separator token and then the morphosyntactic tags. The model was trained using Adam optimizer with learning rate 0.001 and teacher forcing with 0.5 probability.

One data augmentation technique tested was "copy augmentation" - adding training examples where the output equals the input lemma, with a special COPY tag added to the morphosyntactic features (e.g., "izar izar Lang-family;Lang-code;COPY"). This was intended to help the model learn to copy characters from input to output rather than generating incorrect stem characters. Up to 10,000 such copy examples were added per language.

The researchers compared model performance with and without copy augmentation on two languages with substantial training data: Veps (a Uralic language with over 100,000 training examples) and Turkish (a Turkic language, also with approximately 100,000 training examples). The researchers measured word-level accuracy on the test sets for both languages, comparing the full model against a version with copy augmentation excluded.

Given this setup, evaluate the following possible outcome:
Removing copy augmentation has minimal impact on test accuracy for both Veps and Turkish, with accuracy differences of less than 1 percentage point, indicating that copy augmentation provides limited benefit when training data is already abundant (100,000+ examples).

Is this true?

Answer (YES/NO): NO